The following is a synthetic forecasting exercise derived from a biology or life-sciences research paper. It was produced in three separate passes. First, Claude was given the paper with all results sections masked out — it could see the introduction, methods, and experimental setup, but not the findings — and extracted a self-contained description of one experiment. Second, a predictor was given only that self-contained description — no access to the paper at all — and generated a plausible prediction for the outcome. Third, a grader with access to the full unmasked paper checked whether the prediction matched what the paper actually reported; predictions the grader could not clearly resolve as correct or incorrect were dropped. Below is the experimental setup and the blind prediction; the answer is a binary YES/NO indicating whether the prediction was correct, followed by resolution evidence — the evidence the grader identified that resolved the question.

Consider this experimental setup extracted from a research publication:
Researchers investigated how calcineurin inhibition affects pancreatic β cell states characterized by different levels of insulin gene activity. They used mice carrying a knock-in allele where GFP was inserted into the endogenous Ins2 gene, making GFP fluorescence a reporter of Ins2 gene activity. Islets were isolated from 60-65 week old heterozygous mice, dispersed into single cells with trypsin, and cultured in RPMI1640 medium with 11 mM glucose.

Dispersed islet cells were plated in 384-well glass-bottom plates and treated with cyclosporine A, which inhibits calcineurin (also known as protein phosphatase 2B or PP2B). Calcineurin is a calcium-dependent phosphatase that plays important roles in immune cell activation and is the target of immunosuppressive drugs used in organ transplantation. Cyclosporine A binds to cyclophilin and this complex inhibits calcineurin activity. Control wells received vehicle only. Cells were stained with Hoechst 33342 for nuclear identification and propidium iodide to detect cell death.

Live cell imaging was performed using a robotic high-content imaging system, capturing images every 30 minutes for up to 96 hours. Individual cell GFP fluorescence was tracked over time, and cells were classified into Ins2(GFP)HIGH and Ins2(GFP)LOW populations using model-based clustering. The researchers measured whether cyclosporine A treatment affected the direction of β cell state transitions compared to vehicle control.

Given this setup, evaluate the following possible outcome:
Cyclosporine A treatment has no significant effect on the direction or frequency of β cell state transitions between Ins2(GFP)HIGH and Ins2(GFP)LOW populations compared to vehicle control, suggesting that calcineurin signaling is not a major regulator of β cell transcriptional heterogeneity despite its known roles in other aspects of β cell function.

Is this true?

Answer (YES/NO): NO